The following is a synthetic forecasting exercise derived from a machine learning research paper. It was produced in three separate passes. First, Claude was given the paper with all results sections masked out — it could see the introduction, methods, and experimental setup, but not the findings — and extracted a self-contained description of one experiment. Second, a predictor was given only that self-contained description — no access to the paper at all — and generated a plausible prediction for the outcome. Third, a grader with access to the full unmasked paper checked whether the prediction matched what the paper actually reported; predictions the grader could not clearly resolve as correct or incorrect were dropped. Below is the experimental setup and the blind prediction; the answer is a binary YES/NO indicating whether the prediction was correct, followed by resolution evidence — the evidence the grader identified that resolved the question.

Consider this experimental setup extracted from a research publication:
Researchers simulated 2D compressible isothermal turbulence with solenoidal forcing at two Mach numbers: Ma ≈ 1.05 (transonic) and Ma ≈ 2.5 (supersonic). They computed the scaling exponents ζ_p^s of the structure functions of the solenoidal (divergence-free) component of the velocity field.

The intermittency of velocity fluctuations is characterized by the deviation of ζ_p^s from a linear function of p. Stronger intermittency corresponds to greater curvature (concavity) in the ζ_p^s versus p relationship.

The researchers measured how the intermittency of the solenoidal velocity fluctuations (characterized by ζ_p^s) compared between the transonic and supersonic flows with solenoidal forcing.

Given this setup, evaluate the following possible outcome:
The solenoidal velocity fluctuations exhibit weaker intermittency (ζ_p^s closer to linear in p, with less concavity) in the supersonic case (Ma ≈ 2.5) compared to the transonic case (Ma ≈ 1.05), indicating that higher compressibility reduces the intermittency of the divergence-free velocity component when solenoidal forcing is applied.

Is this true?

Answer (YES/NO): NO